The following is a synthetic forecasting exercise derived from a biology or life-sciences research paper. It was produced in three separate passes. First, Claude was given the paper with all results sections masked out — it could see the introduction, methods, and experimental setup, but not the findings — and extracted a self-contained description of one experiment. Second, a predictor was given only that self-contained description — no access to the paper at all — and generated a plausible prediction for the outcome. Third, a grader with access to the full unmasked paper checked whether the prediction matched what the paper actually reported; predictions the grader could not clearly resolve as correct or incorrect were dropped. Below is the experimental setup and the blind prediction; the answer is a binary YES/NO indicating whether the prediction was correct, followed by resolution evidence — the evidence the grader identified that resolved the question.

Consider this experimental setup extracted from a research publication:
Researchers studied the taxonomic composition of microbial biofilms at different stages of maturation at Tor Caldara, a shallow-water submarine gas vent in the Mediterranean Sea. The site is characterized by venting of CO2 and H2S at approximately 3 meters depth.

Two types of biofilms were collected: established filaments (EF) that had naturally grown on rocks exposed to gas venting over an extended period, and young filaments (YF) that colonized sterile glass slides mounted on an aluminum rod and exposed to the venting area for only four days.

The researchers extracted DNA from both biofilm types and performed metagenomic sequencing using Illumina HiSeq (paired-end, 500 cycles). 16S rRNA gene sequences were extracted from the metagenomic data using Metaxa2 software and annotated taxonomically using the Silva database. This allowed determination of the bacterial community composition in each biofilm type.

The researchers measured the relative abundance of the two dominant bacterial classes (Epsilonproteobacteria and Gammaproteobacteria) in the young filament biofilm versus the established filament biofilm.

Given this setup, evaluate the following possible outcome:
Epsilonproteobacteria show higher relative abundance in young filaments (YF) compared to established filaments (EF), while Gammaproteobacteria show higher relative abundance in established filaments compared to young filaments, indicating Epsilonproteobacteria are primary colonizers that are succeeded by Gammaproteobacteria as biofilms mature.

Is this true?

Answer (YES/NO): YES